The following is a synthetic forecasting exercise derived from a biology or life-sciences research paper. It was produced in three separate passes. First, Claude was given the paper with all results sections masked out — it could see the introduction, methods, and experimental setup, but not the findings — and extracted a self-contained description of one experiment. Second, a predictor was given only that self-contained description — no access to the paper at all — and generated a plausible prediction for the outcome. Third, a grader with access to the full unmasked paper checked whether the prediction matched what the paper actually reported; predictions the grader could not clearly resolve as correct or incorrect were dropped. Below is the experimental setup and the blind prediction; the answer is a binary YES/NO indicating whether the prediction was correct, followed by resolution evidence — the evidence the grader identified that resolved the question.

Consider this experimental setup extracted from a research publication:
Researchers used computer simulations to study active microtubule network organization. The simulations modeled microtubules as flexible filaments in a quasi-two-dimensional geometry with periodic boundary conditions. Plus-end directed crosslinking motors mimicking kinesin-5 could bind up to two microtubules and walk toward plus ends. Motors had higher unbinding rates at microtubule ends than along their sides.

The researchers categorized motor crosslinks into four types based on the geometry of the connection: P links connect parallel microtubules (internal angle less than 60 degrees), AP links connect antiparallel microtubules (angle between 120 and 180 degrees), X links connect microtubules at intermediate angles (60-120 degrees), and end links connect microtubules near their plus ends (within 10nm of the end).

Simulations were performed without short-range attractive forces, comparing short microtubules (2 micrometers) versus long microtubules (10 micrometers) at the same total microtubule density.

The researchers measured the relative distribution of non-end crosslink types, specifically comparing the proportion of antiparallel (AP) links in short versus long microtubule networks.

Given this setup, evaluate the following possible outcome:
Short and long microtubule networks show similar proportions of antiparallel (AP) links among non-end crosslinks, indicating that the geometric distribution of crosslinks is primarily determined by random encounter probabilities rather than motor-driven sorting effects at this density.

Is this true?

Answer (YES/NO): NO